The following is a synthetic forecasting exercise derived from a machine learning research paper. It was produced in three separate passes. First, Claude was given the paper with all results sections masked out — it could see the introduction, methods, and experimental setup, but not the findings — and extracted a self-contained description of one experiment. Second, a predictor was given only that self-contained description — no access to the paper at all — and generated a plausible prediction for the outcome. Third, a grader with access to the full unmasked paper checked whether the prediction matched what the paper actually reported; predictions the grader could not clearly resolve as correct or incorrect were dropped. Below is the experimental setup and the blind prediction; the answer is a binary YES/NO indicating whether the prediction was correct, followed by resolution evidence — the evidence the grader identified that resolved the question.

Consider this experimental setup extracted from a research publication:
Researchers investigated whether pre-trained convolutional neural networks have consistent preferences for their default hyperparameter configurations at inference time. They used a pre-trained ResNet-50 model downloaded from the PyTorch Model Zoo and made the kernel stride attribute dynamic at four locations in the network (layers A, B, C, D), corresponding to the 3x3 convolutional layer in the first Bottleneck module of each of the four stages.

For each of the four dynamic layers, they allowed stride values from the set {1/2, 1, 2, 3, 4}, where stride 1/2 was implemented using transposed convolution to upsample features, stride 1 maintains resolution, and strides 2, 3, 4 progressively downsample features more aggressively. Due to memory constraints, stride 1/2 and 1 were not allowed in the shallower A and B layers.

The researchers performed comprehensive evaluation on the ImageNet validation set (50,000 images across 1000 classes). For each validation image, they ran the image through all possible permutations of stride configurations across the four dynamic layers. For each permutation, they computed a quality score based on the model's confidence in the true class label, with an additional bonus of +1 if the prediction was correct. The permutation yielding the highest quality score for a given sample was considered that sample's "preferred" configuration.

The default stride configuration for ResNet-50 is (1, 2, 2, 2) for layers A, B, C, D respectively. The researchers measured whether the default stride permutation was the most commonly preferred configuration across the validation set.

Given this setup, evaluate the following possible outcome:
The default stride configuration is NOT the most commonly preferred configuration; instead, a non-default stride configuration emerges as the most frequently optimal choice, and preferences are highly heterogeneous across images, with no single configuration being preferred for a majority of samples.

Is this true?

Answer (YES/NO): YES